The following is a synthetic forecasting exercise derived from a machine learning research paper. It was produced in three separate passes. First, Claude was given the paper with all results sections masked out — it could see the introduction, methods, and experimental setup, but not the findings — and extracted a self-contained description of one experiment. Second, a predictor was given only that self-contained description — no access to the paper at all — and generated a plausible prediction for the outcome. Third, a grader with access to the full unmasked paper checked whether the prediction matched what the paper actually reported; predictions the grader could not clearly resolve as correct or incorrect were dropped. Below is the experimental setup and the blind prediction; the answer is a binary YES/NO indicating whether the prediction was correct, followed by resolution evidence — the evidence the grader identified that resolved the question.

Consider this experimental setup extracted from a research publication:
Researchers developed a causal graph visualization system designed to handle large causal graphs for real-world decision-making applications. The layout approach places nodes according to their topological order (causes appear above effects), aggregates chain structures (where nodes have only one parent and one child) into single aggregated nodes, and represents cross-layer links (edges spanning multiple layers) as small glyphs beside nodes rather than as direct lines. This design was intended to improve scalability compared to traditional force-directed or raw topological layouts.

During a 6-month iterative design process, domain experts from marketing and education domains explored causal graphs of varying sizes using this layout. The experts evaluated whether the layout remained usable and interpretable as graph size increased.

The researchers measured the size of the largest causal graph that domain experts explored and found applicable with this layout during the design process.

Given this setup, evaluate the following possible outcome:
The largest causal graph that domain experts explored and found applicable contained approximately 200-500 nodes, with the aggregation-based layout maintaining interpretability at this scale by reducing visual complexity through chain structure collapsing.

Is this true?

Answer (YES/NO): NO